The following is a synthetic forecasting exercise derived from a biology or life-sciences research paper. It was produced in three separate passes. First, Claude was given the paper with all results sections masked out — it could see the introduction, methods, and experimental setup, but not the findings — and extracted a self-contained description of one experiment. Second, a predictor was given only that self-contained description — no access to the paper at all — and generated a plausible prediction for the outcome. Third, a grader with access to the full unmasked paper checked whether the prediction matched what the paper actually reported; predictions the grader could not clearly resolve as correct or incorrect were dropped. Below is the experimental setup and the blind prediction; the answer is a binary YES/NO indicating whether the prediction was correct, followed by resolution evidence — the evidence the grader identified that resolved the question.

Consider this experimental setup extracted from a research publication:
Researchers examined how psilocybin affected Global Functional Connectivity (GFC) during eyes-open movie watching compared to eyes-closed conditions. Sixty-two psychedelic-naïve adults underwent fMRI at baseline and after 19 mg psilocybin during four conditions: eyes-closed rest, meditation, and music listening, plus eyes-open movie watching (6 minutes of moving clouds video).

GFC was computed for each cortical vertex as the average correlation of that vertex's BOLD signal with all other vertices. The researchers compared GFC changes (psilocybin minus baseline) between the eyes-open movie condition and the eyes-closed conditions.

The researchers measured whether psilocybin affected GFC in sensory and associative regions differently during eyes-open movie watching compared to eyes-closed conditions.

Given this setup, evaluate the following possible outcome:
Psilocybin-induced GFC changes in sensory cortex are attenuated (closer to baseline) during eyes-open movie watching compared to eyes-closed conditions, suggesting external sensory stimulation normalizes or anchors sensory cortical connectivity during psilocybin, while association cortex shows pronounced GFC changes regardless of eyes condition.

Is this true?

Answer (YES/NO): NO